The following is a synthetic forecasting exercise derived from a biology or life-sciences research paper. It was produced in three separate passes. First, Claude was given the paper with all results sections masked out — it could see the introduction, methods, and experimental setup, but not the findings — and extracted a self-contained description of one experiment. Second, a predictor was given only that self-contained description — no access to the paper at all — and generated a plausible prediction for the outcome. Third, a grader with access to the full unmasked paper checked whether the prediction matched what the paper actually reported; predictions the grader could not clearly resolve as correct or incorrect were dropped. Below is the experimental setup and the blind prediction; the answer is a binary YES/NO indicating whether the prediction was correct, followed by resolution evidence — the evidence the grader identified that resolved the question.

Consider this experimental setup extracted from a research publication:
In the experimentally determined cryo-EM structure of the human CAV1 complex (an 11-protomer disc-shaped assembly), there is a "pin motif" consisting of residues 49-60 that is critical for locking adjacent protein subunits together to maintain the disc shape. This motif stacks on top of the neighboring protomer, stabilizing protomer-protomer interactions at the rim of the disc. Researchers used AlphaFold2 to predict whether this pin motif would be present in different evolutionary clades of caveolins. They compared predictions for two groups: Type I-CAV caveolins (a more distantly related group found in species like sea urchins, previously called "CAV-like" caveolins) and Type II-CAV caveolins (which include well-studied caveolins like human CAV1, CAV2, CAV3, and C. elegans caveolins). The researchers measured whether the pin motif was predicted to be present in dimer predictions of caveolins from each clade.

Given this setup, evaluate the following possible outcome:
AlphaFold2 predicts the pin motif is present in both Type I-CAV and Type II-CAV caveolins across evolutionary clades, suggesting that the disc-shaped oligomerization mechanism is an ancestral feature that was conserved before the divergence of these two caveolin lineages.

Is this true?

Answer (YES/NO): NO